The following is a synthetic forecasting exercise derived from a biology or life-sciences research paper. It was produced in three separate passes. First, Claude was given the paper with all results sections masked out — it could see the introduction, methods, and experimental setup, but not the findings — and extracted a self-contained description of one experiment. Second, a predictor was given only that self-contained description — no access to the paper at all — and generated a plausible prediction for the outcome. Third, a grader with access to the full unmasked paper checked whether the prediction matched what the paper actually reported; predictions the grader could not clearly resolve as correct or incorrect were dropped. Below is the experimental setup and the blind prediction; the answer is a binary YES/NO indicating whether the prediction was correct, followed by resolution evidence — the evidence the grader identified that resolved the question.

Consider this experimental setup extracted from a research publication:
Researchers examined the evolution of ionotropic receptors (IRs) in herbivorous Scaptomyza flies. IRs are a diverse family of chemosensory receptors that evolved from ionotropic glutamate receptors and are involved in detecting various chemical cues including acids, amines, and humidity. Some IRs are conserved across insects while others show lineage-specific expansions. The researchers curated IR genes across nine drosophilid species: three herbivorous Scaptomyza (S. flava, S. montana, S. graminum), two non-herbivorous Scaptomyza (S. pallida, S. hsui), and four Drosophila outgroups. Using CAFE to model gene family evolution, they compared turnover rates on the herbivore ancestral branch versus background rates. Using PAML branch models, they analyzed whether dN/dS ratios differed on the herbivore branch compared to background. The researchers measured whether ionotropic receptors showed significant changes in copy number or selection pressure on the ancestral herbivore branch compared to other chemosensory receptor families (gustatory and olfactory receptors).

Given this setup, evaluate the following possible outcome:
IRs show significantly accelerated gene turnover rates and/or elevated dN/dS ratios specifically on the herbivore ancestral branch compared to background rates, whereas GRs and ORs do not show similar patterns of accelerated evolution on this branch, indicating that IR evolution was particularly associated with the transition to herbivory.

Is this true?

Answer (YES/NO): NO